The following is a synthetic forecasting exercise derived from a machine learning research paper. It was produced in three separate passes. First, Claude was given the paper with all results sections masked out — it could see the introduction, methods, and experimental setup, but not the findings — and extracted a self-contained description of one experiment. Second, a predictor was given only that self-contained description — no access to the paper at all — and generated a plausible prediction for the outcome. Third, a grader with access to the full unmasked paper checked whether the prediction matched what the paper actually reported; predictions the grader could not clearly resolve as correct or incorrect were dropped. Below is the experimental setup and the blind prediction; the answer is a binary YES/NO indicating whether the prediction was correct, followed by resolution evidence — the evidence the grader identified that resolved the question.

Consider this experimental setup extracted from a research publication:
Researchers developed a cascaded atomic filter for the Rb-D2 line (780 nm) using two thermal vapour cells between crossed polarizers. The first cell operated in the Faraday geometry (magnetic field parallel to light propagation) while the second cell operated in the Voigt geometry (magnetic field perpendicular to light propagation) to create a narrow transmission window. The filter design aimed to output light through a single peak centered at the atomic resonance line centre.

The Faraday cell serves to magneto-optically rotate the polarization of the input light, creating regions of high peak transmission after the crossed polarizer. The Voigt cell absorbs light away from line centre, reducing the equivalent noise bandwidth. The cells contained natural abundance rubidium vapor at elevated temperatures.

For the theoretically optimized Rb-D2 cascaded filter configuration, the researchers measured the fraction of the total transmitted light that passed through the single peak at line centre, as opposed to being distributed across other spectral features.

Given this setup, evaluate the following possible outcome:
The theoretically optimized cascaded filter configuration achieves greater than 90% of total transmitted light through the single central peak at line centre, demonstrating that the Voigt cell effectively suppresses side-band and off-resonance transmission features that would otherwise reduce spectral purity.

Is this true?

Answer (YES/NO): YES